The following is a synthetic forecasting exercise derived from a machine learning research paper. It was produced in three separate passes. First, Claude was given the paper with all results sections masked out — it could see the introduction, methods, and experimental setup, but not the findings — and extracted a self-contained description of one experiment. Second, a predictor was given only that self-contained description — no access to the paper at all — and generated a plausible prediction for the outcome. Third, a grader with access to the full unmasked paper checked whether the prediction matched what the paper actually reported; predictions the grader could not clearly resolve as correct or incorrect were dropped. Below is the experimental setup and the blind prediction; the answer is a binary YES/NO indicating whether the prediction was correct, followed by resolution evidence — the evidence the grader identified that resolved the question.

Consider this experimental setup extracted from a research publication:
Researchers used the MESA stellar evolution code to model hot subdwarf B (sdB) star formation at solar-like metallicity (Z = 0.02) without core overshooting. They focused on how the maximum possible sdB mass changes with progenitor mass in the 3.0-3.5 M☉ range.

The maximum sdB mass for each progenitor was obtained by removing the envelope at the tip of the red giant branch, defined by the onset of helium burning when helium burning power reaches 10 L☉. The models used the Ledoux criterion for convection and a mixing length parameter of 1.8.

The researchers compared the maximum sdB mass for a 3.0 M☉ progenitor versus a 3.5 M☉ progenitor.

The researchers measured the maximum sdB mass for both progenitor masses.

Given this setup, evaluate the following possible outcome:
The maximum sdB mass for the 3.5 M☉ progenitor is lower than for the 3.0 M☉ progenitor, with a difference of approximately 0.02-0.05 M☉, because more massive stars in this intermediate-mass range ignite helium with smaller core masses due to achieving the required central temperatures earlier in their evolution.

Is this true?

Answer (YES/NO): NO